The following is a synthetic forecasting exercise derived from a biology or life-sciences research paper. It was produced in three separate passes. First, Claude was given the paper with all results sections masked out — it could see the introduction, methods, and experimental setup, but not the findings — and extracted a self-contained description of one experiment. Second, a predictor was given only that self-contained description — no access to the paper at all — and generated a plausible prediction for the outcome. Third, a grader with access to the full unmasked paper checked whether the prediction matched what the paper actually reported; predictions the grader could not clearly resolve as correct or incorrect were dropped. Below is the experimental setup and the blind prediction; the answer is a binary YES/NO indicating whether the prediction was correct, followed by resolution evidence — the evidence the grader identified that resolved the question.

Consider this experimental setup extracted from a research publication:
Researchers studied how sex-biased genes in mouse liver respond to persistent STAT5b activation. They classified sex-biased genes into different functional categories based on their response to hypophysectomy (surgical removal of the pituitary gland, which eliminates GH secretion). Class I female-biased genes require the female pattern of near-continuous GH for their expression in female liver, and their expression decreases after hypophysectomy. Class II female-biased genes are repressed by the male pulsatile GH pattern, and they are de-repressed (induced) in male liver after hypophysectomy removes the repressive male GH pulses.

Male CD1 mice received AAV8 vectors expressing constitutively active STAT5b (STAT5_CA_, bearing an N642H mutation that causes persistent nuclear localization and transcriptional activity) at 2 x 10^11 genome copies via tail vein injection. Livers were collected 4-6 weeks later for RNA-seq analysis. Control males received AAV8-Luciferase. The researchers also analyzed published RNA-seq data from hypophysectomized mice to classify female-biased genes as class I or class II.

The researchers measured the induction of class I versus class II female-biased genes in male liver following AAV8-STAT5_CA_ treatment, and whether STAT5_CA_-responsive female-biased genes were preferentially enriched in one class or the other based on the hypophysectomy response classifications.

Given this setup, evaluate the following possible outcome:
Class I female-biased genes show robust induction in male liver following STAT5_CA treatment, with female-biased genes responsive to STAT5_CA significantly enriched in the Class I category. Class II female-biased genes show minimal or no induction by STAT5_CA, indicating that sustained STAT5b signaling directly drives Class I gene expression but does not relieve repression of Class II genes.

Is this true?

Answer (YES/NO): YES